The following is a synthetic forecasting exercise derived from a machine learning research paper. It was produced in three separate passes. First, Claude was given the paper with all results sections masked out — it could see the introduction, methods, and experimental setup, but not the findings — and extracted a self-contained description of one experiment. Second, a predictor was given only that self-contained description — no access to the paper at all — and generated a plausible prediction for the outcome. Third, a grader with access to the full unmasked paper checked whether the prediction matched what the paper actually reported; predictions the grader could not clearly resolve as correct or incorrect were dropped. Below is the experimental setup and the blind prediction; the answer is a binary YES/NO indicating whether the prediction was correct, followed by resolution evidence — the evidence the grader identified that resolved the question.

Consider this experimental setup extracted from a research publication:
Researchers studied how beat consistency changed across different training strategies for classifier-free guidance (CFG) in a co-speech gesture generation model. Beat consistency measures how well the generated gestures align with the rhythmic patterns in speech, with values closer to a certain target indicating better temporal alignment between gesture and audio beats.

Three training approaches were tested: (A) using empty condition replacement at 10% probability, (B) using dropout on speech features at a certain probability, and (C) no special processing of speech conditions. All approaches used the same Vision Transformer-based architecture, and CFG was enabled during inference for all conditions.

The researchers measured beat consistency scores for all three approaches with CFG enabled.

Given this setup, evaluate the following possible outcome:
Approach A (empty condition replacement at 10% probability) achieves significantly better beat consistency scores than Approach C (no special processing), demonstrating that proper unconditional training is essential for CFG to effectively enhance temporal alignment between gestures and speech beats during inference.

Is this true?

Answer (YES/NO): NO